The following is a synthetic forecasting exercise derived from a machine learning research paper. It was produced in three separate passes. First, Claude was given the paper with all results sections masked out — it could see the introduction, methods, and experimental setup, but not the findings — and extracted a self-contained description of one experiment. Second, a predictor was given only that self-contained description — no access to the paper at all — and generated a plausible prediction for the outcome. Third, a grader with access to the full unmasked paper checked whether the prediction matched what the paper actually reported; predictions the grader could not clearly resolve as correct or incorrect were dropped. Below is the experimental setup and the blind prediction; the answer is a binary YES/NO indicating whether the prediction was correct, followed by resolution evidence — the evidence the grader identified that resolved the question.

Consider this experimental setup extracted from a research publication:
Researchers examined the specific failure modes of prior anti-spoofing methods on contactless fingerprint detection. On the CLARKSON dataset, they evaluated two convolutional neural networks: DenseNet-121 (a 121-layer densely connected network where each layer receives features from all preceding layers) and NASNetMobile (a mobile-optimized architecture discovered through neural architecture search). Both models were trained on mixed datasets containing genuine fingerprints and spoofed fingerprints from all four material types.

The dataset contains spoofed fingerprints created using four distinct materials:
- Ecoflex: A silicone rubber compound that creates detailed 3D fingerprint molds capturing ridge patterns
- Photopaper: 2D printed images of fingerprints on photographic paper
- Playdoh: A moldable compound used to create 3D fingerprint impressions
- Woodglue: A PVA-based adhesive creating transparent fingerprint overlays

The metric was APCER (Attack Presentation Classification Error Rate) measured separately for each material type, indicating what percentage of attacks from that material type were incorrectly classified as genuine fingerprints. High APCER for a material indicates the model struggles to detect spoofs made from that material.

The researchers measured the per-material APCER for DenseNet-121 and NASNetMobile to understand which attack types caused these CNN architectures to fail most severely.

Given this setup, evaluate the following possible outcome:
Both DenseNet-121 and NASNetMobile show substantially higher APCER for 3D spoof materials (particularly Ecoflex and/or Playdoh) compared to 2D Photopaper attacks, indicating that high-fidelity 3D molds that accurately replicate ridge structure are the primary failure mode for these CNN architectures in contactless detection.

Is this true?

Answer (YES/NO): NO